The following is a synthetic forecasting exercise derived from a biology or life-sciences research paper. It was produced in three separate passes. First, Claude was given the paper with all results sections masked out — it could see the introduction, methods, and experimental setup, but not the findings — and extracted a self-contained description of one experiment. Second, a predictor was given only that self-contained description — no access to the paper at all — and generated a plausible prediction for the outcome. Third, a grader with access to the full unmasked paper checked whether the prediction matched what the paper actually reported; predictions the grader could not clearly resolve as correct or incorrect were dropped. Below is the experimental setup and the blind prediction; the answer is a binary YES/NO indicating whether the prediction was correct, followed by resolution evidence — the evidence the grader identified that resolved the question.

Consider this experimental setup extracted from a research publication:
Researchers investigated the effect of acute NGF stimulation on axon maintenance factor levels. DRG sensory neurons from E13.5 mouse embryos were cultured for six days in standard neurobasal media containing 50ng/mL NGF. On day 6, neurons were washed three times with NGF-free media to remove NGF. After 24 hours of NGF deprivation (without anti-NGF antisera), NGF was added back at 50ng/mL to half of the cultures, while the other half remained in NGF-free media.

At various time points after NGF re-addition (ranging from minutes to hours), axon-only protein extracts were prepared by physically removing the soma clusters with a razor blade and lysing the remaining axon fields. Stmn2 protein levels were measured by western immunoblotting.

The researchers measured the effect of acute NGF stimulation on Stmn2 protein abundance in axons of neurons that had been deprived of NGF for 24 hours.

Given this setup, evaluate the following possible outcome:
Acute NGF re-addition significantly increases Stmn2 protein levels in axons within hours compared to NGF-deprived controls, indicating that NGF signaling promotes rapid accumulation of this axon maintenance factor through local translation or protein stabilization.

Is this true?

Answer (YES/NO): NO